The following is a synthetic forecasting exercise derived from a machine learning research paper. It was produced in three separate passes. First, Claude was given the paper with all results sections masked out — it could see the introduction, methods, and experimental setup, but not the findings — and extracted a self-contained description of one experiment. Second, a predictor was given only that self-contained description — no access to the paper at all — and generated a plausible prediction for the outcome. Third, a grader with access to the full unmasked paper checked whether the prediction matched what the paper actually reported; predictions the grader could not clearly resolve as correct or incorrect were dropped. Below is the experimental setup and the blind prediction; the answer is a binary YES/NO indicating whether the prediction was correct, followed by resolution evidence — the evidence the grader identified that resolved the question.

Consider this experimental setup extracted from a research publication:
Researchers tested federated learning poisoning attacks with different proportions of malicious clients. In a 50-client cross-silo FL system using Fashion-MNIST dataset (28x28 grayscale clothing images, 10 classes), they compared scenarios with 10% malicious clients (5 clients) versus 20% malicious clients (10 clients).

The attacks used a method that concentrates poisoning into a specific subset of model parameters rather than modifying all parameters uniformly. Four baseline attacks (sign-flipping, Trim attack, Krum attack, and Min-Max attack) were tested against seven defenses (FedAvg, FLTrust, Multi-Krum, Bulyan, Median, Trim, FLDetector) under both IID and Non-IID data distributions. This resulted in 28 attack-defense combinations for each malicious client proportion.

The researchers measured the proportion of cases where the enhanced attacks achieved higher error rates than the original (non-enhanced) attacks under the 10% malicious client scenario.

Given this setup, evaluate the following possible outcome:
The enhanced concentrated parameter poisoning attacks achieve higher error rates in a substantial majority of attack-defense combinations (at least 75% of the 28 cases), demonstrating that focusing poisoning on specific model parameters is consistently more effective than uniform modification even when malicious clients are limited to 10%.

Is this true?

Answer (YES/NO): YES